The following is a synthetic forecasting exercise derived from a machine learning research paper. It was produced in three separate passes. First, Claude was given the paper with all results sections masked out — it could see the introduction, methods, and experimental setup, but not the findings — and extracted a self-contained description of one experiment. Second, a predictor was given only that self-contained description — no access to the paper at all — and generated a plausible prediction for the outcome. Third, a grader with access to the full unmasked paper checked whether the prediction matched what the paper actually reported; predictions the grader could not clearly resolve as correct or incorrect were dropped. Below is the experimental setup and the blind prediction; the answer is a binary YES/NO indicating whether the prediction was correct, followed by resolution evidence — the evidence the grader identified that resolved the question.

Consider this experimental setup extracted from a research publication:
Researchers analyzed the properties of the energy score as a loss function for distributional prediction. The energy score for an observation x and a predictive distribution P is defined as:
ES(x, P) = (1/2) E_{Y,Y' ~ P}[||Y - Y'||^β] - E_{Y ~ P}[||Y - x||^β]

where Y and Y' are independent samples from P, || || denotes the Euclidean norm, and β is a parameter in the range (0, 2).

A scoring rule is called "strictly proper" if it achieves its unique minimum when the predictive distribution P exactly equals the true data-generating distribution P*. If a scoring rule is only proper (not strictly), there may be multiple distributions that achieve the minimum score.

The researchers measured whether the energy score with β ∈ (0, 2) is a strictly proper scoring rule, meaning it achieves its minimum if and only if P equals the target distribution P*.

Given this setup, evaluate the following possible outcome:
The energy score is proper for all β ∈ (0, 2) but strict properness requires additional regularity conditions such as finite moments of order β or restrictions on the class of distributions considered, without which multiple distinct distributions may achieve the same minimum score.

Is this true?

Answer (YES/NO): NO